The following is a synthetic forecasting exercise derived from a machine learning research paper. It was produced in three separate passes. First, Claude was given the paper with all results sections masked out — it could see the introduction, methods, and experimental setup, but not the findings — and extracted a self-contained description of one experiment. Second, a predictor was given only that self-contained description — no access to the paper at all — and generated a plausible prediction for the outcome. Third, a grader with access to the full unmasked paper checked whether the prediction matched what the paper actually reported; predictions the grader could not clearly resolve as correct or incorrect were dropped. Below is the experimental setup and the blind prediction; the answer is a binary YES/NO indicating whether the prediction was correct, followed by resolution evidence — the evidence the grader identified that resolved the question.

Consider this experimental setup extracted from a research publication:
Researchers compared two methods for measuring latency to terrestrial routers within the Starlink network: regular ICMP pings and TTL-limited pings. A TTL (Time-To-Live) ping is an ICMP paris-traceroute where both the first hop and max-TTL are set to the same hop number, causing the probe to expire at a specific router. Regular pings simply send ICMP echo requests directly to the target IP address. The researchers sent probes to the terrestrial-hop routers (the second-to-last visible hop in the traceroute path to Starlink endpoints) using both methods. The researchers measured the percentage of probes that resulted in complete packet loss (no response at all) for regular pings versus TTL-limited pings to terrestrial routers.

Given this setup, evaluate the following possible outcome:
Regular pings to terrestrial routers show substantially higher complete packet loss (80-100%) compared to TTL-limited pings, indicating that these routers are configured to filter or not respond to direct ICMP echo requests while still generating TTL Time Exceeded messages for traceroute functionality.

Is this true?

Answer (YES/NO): YES